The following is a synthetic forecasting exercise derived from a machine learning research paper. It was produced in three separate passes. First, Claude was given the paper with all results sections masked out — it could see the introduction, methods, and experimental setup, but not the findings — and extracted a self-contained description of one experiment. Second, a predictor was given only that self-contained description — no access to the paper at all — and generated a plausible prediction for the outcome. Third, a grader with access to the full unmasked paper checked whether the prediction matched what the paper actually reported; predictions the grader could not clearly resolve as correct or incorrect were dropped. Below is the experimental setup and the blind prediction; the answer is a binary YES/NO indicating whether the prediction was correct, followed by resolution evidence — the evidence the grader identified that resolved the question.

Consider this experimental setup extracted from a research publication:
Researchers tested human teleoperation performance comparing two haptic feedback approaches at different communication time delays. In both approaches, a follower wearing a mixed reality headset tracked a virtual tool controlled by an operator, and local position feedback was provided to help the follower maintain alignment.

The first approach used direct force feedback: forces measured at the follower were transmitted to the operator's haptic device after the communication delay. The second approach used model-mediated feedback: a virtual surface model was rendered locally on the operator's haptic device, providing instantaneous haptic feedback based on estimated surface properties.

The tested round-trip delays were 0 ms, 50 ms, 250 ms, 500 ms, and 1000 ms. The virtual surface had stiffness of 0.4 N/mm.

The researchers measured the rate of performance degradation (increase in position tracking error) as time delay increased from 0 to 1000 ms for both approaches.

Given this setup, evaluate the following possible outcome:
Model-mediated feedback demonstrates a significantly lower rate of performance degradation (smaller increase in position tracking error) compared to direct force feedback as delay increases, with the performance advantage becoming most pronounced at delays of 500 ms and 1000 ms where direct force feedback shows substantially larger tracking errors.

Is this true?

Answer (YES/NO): YES